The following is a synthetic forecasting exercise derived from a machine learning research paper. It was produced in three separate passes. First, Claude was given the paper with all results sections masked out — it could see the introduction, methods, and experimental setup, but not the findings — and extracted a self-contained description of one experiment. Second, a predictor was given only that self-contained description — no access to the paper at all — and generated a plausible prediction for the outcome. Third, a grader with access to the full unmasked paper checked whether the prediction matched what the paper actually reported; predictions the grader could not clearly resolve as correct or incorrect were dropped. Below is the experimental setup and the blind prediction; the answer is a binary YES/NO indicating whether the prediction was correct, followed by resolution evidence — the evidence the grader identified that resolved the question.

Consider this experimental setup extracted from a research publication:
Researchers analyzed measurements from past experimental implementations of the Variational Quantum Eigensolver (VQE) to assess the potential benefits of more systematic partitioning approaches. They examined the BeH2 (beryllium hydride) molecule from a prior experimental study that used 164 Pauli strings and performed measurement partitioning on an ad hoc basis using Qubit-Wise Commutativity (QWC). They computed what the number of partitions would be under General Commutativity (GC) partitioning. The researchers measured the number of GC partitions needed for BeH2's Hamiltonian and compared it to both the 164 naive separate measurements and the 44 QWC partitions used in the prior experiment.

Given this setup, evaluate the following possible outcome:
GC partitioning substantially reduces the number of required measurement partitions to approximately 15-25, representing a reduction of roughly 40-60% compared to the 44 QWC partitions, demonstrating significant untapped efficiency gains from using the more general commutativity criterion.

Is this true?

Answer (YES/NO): NO